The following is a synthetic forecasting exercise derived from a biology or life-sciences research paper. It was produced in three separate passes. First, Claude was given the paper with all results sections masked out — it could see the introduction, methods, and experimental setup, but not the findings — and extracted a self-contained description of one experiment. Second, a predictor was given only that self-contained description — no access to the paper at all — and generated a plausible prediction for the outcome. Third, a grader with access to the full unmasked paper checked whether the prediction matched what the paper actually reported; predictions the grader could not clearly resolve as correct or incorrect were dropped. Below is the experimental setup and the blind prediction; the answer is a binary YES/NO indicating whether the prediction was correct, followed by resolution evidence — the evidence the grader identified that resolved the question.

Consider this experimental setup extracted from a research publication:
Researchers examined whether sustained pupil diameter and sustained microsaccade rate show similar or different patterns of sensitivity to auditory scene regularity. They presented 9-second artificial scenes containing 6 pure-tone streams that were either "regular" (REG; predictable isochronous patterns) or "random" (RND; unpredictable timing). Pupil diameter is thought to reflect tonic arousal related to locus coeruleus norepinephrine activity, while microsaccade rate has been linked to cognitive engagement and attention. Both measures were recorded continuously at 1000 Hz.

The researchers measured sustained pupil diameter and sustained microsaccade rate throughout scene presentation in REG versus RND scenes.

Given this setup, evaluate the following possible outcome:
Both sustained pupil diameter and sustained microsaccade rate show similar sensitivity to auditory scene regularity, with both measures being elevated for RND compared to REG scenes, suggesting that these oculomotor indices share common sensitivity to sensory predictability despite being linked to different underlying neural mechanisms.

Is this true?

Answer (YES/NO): NO